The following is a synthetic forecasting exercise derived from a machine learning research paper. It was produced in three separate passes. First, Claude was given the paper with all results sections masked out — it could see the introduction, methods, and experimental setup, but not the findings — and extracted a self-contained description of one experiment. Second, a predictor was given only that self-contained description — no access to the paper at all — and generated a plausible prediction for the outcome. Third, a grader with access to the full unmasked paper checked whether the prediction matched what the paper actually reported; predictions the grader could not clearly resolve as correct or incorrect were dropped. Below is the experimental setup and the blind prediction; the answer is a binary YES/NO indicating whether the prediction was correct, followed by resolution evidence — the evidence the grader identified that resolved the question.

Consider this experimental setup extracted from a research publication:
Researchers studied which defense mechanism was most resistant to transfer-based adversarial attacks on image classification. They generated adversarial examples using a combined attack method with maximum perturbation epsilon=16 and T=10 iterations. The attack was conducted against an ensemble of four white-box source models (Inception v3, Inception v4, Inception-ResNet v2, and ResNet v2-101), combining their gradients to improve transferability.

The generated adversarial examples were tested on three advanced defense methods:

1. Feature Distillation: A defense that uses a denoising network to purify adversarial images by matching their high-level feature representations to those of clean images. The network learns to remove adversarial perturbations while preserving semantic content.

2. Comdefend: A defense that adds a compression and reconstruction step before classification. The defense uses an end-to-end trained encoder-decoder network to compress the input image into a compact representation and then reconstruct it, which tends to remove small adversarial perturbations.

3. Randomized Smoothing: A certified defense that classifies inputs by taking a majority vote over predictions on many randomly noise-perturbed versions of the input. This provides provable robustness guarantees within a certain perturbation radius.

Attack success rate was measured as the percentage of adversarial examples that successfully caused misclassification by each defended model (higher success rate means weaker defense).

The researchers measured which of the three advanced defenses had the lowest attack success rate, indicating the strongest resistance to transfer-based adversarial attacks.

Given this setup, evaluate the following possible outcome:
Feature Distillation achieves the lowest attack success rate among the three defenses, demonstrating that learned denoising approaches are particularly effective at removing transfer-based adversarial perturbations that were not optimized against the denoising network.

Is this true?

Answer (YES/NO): NO